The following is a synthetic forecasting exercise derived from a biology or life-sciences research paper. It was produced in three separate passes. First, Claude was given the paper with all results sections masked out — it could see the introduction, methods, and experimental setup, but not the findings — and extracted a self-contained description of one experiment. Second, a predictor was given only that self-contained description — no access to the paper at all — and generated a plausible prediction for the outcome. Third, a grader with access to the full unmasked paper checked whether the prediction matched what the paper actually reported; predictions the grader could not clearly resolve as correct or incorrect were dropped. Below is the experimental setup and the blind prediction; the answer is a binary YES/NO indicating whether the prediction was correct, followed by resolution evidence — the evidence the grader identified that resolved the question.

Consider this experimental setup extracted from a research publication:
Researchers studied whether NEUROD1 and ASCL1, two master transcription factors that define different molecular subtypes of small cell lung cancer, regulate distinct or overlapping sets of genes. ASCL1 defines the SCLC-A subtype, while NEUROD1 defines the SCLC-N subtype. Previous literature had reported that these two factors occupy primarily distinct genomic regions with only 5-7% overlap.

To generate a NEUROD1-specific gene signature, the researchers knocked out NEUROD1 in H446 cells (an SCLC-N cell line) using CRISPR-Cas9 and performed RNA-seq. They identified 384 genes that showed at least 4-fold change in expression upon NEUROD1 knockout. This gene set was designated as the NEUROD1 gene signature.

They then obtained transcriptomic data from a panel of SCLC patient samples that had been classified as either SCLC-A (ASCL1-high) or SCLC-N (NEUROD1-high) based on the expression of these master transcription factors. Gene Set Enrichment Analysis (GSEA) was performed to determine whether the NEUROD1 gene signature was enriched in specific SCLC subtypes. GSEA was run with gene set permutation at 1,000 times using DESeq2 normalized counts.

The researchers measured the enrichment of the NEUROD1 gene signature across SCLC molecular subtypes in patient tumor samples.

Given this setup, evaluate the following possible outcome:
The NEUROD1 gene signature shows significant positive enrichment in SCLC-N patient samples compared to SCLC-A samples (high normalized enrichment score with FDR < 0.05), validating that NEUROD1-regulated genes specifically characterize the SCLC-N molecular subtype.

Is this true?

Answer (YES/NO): NO